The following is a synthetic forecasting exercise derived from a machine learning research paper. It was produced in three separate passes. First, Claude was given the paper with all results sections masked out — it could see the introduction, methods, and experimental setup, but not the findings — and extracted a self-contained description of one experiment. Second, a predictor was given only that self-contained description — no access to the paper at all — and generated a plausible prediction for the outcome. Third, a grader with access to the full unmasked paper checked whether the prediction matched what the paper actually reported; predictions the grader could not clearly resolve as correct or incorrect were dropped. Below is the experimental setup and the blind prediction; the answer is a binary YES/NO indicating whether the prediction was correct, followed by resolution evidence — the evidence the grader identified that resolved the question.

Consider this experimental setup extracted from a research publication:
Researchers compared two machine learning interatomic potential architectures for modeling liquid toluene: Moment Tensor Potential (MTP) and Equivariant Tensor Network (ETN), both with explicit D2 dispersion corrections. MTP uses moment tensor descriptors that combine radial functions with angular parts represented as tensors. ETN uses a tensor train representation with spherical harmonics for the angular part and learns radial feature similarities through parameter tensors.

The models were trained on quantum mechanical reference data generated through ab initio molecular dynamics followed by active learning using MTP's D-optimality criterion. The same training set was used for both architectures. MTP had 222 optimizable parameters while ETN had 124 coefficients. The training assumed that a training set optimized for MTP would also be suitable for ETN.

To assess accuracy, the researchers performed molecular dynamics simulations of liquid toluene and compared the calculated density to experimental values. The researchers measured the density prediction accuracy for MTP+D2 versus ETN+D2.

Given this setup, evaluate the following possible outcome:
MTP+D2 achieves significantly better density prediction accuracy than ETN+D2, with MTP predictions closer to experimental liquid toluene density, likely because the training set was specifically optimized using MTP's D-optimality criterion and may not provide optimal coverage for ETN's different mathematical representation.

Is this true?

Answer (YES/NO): NO